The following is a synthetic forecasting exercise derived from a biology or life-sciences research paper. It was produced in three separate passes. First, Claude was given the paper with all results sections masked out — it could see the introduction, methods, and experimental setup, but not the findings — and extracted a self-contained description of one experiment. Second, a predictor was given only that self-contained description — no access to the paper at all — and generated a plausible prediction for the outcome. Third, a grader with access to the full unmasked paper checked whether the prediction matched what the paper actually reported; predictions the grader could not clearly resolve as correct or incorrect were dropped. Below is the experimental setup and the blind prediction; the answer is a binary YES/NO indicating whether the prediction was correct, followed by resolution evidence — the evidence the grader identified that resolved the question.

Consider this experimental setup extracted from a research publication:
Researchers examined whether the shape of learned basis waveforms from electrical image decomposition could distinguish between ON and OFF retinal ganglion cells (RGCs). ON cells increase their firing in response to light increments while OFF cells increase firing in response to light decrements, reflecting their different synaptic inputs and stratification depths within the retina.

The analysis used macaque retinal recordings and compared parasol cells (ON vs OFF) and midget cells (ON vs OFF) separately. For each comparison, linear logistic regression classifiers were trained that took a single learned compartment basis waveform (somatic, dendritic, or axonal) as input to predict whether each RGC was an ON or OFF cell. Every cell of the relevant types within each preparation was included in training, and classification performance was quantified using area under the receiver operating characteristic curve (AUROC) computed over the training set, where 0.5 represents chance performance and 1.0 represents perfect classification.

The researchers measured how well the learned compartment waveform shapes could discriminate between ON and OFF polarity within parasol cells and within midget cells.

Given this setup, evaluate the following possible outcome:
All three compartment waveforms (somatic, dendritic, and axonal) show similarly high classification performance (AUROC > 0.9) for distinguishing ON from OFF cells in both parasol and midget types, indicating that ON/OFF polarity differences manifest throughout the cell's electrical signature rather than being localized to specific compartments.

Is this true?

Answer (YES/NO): NO